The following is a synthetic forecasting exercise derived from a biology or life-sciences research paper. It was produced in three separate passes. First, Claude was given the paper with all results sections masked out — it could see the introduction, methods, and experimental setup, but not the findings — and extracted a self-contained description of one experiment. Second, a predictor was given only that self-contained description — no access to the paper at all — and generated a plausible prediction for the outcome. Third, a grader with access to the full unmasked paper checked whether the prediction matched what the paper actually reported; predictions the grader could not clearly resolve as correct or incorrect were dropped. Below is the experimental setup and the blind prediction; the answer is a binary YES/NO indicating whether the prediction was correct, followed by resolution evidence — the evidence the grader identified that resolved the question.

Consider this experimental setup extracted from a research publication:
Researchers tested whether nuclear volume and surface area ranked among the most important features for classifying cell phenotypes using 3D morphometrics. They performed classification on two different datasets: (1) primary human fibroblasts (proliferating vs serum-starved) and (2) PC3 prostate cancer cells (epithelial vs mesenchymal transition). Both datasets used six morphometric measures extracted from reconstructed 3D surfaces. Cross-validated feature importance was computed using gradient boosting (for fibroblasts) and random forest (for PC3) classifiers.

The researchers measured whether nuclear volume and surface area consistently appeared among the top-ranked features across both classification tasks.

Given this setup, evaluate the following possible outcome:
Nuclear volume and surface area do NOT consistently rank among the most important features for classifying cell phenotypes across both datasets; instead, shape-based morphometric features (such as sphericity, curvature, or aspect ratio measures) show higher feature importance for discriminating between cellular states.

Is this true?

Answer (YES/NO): YES